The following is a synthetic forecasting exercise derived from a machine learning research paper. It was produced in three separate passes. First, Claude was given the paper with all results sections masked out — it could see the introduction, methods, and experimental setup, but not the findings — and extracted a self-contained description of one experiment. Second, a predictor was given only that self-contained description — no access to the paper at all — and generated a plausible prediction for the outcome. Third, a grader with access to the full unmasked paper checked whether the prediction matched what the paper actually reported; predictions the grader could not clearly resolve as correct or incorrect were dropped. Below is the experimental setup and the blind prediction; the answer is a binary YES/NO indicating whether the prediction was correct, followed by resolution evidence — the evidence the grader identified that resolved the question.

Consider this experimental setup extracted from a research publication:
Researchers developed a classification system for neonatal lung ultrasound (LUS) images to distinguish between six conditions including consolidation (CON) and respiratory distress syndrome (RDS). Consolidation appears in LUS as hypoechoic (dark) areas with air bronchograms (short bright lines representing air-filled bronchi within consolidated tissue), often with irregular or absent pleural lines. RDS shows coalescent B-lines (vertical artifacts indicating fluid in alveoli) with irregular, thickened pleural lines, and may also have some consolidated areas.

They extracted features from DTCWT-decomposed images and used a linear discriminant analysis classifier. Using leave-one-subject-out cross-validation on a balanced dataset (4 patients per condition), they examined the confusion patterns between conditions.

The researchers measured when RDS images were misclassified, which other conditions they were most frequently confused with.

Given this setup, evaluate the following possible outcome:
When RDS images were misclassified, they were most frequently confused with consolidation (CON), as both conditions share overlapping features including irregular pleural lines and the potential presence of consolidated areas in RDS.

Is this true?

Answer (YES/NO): YES